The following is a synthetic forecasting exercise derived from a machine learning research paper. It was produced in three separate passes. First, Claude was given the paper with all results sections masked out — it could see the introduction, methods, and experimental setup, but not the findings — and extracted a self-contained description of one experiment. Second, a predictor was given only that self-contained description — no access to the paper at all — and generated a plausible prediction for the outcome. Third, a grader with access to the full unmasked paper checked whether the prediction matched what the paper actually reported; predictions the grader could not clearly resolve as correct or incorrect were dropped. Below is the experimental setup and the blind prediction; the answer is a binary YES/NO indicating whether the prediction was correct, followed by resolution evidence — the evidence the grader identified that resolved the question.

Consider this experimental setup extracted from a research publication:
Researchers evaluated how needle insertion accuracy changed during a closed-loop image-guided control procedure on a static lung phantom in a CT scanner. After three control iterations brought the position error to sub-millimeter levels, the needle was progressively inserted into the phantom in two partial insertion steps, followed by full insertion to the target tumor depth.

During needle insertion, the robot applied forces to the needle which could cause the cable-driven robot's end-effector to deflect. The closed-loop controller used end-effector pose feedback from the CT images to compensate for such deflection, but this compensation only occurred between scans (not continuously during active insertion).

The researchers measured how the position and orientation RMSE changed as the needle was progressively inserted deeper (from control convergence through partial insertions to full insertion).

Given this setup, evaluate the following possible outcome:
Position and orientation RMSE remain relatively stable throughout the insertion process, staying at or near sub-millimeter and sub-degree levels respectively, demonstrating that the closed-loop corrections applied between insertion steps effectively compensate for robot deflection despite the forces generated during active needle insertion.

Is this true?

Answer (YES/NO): NO